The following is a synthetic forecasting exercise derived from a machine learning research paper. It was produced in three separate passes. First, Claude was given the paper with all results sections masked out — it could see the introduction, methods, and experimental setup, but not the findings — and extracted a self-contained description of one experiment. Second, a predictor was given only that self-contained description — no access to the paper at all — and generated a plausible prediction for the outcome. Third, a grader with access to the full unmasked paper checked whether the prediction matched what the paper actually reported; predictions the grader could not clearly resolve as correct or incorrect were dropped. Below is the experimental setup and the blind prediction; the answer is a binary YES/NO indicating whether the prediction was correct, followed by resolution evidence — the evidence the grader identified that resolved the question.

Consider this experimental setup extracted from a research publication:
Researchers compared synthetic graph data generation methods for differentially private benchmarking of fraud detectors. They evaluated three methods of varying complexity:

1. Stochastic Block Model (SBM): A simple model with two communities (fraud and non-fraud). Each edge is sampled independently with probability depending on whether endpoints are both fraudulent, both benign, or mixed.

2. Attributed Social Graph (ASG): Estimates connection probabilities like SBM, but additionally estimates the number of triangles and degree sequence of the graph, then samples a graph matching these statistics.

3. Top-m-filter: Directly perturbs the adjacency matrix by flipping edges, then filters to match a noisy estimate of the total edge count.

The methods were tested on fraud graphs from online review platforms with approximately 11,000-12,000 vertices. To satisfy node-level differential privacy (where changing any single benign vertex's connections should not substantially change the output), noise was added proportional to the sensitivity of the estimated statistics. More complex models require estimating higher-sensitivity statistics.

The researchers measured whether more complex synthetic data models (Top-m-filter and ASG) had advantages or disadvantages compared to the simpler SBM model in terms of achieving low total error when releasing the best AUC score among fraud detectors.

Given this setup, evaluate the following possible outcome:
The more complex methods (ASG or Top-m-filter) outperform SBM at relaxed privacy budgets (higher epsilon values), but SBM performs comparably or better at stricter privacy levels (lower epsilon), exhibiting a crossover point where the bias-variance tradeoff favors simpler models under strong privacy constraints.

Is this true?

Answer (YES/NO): NO